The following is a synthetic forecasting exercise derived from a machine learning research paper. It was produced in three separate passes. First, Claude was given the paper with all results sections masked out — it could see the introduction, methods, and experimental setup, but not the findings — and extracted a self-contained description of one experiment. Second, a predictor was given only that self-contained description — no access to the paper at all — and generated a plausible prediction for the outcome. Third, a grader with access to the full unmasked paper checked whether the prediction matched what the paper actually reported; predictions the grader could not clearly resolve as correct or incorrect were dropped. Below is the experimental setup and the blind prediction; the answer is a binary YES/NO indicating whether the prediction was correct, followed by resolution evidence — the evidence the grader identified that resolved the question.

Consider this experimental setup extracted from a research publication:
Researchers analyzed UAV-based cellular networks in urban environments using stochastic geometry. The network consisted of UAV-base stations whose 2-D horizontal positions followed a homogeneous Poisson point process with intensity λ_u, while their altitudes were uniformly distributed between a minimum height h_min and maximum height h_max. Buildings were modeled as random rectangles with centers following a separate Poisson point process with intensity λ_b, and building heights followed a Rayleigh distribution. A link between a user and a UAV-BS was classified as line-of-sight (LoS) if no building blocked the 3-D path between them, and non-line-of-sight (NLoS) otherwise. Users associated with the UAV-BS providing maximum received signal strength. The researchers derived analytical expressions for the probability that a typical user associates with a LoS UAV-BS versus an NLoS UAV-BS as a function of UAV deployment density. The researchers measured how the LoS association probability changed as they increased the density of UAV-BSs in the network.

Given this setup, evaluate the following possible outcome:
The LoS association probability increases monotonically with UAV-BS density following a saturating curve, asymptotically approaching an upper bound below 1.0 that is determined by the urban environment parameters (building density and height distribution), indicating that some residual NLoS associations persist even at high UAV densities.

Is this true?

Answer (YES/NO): NO